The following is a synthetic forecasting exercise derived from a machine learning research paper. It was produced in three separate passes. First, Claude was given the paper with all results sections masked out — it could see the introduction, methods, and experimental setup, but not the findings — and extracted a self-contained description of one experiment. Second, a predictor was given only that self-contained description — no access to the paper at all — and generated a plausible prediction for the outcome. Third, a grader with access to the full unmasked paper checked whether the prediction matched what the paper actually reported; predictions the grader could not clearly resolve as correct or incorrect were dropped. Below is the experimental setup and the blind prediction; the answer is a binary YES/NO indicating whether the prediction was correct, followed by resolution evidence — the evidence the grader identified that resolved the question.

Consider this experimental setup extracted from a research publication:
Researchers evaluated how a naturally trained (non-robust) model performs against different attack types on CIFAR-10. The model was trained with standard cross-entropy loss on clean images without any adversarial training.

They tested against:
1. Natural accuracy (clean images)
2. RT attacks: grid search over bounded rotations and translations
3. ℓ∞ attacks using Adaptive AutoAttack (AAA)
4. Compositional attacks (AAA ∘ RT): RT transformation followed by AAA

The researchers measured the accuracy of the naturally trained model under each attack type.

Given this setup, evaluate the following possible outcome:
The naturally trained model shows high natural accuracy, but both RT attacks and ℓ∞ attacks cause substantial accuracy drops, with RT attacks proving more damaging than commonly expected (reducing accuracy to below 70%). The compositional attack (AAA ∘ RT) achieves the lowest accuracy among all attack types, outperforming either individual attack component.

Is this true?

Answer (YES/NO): NO